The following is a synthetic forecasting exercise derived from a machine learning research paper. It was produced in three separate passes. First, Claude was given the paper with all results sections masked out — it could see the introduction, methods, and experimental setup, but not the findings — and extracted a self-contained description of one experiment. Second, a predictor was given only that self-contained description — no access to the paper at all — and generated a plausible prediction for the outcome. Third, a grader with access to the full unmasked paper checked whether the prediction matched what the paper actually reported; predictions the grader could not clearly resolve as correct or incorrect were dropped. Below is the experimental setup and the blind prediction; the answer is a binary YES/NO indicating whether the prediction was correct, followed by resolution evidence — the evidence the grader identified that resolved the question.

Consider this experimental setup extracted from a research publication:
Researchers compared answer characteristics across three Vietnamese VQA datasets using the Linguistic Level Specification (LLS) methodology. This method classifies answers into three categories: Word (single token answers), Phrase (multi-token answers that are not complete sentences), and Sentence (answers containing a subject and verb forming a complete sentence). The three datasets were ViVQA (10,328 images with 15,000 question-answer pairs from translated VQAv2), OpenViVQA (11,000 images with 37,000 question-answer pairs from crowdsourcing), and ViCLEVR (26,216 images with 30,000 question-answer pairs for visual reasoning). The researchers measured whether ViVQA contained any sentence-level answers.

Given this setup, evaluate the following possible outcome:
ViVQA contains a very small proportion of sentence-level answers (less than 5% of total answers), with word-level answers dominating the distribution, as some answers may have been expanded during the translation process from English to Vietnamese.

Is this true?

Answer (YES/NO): NO